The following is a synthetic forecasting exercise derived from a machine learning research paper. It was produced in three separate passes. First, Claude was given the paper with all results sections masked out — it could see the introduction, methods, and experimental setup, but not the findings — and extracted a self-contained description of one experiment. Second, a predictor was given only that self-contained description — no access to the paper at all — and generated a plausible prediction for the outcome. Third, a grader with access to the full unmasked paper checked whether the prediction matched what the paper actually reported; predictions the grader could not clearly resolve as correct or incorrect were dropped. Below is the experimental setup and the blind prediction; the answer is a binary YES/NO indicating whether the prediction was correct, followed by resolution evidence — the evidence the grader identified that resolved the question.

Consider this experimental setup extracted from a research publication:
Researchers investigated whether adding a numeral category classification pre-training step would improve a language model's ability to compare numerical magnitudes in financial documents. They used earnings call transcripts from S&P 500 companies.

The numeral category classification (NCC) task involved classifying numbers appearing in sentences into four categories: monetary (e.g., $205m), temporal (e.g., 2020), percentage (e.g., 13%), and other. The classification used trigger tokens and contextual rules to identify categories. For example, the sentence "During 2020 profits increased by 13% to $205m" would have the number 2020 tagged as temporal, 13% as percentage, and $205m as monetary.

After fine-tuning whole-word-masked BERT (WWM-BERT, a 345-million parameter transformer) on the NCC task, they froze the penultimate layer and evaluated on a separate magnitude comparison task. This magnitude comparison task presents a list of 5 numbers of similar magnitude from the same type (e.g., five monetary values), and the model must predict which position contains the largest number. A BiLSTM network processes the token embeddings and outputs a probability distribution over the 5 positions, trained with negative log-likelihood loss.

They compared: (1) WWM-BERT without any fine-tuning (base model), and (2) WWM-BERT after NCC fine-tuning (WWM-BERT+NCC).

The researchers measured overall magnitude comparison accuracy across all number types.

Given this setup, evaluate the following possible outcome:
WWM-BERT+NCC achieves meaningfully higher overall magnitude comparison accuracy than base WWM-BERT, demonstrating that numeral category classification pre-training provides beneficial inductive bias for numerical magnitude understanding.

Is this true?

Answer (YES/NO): NO